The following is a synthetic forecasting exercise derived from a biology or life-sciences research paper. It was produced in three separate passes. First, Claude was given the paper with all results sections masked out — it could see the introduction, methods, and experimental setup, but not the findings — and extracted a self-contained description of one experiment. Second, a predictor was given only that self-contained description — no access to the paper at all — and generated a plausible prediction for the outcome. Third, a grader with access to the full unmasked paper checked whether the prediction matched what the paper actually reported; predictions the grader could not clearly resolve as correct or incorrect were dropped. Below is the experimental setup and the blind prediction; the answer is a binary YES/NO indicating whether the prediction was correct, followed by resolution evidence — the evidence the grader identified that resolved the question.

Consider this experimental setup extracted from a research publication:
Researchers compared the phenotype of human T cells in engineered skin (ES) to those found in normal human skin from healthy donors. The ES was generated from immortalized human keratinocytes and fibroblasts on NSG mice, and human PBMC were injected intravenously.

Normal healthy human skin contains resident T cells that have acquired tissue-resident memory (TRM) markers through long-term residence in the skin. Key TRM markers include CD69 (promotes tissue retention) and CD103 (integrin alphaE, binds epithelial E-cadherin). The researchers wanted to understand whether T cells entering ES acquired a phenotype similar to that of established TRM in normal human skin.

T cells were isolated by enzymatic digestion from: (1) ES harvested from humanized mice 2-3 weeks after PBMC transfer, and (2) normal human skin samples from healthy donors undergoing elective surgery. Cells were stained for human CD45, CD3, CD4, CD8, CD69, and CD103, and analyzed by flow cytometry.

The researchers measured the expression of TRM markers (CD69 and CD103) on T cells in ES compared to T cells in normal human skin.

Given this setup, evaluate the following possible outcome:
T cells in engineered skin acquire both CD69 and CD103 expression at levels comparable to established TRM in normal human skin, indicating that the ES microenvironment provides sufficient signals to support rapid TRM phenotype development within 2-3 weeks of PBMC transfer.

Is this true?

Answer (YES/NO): NO